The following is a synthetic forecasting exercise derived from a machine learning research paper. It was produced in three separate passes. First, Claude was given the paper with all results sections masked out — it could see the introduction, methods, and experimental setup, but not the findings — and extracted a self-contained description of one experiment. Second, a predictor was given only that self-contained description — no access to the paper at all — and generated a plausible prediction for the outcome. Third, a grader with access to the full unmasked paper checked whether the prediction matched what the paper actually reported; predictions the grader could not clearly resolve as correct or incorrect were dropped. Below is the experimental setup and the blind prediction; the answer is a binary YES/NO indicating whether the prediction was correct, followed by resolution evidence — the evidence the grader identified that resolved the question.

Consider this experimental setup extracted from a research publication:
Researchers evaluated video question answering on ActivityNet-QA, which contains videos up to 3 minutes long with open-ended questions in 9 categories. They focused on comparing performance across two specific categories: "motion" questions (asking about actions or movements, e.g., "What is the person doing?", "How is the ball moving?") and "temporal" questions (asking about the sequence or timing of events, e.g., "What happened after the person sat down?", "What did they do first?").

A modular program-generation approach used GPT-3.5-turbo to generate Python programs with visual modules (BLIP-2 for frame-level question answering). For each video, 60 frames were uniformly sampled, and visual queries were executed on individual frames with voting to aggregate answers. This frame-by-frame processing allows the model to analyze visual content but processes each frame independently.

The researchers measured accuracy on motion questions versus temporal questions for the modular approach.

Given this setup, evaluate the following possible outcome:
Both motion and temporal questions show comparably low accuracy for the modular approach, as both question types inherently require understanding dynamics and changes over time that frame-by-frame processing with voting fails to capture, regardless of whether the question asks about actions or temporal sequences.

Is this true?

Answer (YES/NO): NO